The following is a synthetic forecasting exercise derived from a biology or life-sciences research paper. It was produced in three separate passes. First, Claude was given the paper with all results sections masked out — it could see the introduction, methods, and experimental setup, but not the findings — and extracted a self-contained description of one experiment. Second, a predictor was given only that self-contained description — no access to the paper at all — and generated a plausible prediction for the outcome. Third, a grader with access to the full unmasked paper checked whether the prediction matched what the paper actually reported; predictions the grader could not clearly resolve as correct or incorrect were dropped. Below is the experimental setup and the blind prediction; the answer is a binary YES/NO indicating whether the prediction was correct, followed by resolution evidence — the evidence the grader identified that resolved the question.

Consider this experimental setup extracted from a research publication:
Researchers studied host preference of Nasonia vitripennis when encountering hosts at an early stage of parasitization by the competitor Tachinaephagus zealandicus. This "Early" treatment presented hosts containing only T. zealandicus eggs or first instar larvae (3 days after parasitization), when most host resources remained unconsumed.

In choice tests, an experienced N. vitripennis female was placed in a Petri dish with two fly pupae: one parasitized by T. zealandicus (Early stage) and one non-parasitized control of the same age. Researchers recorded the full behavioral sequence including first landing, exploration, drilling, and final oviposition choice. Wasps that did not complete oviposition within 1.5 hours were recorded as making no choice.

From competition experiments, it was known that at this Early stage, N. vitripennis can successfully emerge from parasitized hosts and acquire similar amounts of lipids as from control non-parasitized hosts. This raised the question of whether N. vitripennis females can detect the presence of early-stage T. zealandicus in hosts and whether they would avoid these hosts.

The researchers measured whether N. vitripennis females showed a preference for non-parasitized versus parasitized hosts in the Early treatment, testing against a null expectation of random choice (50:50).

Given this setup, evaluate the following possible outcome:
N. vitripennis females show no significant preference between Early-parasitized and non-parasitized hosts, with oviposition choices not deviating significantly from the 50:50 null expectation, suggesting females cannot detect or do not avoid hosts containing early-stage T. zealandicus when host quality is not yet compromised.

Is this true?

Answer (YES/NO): YES